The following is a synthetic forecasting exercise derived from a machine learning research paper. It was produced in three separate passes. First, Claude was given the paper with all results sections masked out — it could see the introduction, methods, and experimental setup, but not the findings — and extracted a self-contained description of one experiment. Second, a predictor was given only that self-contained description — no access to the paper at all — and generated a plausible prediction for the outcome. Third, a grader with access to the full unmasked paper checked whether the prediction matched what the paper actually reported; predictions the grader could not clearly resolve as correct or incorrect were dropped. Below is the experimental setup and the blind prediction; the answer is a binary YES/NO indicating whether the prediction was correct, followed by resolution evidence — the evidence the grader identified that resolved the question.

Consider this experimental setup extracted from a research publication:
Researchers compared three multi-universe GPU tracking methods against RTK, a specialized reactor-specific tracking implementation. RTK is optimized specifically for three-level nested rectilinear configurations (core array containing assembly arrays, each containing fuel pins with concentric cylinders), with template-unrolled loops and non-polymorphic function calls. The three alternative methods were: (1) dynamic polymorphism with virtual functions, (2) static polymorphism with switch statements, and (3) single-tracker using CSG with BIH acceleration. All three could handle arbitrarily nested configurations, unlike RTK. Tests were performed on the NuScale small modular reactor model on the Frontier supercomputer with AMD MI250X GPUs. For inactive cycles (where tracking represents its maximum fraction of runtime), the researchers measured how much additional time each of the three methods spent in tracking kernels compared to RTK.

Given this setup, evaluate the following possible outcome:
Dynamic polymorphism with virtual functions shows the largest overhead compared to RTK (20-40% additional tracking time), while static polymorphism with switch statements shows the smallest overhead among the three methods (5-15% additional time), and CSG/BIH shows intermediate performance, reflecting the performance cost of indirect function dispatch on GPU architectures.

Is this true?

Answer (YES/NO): NO